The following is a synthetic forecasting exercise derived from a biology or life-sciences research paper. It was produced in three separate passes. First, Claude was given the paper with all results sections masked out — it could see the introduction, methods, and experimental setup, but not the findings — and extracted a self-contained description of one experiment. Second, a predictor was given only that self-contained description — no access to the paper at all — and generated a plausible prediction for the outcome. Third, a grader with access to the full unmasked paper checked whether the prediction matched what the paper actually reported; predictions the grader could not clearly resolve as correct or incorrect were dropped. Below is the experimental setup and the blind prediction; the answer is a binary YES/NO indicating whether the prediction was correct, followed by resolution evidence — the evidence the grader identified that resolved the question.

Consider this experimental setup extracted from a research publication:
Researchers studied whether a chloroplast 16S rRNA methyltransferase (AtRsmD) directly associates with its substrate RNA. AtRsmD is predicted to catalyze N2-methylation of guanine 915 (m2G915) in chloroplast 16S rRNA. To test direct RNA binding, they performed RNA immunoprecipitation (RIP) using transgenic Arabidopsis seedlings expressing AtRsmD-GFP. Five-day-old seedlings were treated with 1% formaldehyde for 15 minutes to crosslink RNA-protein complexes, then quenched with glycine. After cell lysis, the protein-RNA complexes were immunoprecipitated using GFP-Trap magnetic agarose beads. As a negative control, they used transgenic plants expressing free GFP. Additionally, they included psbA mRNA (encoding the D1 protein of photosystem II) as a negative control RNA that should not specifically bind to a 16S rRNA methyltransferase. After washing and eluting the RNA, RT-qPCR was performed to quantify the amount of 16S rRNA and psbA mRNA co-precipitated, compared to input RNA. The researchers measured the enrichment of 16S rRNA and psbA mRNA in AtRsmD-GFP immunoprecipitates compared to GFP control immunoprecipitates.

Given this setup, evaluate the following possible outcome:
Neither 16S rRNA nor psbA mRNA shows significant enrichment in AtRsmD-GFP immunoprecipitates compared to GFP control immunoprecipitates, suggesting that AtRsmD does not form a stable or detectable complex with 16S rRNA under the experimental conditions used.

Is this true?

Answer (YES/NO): NO